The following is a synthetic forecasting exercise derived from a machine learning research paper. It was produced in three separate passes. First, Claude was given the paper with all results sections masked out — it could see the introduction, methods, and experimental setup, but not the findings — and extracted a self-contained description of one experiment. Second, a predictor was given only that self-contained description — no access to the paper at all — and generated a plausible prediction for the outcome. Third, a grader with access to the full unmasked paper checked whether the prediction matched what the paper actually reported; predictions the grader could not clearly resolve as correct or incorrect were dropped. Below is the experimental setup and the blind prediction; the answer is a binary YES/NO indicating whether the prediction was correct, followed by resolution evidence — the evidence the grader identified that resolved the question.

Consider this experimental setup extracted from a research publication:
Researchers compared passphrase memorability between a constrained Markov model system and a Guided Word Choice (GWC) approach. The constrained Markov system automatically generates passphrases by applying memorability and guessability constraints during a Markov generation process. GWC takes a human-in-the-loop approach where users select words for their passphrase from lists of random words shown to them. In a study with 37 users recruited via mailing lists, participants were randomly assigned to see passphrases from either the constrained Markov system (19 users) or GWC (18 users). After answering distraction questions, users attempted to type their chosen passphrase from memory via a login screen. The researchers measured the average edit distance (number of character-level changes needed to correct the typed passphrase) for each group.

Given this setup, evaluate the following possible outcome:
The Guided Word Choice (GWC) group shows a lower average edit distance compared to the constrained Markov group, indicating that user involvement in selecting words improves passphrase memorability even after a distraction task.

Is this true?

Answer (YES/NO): NO